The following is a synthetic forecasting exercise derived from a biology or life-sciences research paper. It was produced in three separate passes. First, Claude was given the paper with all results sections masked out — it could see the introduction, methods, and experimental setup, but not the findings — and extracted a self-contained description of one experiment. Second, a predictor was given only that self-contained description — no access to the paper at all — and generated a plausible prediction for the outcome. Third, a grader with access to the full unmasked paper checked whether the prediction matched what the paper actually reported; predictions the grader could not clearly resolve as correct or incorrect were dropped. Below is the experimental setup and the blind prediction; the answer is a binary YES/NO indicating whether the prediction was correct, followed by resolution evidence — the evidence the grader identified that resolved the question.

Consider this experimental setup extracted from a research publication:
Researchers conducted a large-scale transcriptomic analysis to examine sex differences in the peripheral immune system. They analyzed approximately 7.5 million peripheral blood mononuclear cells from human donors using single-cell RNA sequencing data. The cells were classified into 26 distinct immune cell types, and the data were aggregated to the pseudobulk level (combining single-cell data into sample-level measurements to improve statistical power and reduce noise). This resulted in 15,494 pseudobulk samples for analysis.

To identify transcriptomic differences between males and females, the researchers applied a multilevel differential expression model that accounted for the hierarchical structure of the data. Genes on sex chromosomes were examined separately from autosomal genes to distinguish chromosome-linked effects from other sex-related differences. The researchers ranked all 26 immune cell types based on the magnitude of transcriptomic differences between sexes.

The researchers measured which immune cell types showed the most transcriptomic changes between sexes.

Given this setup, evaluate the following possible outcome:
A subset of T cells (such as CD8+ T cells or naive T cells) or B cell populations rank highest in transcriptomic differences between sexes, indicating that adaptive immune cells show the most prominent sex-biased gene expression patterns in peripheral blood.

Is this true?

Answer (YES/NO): YES